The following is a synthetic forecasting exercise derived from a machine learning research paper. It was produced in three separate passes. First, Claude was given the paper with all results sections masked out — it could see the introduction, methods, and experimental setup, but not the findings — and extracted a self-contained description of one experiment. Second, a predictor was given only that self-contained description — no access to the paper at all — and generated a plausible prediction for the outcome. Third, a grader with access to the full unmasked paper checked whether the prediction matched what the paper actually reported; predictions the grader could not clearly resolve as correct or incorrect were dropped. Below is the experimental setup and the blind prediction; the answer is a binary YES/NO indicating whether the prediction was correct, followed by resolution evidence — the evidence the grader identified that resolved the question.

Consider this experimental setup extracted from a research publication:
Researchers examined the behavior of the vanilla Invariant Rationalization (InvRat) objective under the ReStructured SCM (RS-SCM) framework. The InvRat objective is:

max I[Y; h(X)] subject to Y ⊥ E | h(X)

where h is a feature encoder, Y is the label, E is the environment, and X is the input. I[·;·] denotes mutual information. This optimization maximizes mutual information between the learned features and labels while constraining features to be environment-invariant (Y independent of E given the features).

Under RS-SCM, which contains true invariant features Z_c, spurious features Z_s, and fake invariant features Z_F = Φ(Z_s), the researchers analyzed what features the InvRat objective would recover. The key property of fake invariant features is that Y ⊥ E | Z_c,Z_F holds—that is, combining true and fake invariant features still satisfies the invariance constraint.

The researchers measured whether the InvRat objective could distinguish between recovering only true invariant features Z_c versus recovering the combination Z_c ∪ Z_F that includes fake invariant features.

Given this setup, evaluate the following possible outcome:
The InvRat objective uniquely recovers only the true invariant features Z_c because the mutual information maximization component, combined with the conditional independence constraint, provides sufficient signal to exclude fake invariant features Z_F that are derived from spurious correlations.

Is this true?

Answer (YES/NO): NO